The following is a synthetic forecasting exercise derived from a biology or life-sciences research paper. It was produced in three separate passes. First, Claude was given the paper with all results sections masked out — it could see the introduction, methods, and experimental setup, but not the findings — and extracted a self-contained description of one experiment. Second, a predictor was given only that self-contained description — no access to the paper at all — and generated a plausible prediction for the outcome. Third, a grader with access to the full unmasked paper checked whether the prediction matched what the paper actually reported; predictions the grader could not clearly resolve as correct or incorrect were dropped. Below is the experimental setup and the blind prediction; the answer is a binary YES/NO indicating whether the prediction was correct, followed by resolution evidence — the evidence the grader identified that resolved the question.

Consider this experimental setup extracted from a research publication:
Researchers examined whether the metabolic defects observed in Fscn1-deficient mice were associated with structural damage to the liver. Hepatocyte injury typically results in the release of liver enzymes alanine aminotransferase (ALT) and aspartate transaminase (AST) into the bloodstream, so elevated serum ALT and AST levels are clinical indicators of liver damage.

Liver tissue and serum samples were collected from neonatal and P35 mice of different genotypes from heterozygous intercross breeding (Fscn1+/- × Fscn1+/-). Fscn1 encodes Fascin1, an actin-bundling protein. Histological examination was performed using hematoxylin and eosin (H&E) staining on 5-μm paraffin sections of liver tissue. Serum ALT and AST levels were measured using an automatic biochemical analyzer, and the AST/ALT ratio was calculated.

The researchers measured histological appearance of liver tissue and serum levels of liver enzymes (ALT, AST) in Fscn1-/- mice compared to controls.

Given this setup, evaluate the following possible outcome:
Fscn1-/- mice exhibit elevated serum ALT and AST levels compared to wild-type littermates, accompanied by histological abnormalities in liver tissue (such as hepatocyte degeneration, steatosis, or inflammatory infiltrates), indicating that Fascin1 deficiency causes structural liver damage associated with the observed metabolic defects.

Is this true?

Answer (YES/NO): NO